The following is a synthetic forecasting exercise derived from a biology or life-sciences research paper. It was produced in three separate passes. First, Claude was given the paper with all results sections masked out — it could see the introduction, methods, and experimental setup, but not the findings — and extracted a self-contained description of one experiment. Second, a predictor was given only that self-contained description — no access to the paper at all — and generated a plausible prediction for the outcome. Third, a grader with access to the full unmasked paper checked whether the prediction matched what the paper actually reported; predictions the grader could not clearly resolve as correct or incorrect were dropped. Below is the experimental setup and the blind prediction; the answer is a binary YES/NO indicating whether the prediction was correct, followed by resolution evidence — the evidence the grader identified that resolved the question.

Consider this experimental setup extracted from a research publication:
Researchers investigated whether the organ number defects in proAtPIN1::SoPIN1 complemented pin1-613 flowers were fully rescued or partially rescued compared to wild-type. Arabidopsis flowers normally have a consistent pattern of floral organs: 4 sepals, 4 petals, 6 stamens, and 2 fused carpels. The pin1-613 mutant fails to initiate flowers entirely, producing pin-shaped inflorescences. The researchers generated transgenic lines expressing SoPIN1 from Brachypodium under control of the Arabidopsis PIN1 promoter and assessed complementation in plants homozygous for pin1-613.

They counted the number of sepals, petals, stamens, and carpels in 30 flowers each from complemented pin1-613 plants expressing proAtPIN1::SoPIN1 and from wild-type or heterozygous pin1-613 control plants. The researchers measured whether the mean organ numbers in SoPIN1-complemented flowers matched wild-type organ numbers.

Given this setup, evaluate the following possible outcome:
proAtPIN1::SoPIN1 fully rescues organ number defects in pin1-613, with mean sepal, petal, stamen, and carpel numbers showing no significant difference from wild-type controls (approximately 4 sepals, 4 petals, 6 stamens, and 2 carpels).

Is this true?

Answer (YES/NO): NO